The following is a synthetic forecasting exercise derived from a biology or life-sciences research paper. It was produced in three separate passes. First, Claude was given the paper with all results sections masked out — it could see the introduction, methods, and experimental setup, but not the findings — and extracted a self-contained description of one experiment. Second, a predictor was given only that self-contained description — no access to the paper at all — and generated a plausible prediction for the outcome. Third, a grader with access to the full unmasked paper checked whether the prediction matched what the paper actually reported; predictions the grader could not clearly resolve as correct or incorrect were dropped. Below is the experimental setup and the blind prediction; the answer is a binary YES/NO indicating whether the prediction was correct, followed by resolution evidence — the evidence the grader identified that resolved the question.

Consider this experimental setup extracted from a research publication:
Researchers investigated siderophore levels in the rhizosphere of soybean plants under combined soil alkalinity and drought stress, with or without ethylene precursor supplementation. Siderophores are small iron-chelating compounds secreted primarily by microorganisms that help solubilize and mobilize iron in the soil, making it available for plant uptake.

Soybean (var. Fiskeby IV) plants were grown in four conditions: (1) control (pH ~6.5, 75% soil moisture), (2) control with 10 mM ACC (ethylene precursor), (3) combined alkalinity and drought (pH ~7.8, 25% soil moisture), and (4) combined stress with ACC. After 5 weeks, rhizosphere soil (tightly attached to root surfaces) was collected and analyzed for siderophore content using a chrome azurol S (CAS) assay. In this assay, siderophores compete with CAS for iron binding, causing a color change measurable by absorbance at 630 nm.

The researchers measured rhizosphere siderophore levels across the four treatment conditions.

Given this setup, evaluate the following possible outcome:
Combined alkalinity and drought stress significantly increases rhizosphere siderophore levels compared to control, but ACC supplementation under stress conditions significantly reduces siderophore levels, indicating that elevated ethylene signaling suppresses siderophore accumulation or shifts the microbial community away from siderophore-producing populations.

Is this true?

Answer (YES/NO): NO